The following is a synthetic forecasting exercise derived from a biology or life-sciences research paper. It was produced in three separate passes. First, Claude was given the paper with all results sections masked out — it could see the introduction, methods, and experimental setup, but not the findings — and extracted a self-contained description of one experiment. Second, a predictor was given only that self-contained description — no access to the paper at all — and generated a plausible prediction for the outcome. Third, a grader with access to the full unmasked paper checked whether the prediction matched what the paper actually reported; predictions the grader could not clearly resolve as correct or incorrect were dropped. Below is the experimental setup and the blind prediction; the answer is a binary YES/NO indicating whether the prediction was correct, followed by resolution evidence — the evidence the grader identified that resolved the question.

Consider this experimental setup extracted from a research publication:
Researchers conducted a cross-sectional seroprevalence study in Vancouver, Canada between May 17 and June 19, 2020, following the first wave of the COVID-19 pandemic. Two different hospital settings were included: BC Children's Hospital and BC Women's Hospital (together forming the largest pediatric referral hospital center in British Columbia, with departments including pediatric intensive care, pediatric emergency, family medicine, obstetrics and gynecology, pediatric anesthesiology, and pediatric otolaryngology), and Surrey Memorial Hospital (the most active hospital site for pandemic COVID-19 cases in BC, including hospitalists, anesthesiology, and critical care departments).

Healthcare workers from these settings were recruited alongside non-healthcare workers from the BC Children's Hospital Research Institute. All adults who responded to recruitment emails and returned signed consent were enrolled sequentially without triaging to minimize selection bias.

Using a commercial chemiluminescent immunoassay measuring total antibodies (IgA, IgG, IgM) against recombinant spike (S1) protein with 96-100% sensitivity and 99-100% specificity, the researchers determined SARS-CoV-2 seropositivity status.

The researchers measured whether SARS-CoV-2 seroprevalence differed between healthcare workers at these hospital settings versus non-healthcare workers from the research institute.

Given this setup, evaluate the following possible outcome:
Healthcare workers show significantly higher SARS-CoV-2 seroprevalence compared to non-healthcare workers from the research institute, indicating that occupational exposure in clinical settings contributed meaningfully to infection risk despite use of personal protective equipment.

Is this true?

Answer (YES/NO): NO